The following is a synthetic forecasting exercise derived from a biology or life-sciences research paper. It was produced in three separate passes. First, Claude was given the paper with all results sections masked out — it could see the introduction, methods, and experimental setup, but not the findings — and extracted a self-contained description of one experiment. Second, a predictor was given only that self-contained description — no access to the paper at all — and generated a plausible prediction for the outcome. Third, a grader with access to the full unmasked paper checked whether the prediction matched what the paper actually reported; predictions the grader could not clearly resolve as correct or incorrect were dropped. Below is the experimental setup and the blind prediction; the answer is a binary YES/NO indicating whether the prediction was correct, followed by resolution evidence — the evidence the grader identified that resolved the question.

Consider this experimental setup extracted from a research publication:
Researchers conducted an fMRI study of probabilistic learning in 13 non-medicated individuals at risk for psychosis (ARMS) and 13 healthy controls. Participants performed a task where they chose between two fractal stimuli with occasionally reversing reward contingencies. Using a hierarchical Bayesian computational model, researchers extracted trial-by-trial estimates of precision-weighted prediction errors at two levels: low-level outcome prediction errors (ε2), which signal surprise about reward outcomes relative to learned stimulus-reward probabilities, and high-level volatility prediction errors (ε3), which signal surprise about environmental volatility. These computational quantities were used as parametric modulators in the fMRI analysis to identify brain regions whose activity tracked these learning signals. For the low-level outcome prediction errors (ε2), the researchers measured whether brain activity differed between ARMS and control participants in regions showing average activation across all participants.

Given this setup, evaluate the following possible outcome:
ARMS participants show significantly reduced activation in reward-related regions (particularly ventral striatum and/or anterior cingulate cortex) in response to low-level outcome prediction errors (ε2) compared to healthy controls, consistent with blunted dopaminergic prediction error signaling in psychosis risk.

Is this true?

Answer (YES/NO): NO